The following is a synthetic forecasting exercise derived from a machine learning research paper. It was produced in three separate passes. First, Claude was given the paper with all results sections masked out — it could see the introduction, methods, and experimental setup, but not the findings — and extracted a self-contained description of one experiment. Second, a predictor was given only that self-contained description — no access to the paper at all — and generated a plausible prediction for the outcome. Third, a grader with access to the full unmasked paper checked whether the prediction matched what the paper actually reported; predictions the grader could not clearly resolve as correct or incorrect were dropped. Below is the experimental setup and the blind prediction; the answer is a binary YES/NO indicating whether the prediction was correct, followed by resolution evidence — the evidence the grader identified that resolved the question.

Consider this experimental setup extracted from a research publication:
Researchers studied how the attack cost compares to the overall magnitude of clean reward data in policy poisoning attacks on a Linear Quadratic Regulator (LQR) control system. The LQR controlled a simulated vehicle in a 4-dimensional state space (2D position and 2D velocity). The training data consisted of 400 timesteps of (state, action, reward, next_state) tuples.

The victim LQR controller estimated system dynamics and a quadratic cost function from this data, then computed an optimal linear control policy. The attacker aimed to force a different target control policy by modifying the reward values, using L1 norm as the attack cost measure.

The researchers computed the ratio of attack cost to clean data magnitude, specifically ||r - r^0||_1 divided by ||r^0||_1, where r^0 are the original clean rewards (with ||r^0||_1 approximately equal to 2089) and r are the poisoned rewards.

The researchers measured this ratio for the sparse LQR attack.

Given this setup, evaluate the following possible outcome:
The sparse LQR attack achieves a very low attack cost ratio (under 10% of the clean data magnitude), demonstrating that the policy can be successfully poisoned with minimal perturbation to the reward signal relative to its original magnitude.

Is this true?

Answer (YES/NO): YES